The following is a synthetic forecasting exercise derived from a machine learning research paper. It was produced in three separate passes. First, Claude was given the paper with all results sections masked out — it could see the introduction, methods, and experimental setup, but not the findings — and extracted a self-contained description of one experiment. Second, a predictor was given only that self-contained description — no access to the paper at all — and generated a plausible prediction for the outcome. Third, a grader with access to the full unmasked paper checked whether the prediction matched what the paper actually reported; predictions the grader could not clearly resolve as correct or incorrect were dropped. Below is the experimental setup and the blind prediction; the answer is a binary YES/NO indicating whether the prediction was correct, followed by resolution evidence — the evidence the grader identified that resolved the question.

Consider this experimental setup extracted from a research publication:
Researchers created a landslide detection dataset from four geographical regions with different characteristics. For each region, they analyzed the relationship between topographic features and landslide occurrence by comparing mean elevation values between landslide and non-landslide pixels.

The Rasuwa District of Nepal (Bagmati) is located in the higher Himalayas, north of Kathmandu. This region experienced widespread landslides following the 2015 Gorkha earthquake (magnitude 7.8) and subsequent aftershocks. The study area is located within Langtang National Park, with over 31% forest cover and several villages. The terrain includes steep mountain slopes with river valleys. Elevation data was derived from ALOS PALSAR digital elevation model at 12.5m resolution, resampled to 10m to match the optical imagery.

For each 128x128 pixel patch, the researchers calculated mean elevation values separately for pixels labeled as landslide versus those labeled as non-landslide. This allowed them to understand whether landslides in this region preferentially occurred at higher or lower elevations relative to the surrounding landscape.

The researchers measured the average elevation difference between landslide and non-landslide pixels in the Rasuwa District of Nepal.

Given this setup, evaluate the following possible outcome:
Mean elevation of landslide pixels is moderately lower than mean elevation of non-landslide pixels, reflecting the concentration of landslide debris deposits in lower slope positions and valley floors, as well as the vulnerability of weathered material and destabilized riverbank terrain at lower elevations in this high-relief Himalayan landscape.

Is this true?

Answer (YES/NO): YES